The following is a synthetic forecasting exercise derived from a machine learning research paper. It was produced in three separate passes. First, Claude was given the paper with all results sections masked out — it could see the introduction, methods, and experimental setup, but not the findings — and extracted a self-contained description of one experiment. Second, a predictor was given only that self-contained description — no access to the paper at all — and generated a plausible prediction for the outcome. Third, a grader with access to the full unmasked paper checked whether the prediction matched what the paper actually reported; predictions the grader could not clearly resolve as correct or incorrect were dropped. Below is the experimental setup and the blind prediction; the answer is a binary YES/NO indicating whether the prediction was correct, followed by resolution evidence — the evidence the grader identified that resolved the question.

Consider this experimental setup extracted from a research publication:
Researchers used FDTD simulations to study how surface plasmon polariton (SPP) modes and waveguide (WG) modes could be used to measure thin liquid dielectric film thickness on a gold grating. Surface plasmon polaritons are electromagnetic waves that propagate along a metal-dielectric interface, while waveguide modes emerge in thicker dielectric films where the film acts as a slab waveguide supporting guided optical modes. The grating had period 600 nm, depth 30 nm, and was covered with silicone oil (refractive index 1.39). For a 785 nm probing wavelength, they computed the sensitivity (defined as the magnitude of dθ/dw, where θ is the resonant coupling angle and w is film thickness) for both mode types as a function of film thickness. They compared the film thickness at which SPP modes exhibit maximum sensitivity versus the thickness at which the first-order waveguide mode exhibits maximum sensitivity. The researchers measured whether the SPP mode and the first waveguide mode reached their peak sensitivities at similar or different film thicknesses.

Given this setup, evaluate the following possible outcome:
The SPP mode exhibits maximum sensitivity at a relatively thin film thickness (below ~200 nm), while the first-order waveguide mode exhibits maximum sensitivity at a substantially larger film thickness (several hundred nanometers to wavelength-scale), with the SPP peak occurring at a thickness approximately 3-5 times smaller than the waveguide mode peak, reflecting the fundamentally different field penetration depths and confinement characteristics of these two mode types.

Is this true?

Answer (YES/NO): YES